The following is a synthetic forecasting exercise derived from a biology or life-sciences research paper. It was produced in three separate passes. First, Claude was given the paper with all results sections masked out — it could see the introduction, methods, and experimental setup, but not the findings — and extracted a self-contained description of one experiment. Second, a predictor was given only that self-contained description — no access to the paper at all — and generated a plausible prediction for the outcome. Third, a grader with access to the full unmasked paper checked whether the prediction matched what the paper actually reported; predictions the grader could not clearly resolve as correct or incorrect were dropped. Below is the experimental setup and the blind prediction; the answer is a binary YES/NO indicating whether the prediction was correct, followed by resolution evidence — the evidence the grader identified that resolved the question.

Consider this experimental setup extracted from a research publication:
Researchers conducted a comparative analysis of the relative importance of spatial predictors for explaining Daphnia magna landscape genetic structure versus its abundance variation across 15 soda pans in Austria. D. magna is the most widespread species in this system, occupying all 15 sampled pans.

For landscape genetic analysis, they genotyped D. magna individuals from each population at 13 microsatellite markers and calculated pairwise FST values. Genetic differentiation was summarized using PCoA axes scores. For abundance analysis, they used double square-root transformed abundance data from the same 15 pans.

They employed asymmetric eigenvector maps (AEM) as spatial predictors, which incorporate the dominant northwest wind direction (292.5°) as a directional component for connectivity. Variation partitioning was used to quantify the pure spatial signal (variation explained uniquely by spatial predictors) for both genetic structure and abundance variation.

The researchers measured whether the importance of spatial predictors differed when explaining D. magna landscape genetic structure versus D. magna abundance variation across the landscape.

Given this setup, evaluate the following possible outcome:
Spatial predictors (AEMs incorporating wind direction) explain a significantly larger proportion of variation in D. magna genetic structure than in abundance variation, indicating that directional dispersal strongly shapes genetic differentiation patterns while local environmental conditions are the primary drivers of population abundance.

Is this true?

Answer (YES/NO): YES